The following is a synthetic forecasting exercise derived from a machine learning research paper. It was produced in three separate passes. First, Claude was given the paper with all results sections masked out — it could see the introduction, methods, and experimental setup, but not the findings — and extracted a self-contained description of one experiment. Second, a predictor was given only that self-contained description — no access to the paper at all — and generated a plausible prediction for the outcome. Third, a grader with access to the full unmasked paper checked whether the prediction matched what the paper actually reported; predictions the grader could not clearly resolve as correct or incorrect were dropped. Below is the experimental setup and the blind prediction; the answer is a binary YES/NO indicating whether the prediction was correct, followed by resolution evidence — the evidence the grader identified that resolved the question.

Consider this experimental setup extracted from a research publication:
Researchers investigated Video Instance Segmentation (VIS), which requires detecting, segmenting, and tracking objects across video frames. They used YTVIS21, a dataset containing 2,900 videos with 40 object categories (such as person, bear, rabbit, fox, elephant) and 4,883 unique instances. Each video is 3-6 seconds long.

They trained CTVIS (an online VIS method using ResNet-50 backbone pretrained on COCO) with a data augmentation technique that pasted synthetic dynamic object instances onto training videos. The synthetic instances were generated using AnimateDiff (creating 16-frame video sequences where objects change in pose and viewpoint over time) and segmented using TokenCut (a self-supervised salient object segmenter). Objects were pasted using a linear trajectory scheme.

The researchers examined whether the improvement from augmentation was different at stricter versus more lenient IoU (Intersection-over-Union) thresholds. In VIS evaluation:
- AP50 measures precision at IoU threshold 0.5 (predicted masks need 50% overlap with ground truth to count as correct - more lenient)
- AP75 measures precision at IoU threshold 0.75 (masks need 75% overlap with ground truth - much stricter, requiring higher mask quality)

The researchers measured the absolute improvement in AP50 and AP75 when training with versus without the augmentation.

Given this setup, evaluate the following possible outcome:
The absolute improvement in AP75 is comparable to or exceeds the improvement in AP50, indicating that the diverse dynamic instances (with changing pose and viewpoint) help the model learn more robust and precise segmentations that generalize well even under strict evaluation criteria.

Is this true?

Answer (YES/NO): YES